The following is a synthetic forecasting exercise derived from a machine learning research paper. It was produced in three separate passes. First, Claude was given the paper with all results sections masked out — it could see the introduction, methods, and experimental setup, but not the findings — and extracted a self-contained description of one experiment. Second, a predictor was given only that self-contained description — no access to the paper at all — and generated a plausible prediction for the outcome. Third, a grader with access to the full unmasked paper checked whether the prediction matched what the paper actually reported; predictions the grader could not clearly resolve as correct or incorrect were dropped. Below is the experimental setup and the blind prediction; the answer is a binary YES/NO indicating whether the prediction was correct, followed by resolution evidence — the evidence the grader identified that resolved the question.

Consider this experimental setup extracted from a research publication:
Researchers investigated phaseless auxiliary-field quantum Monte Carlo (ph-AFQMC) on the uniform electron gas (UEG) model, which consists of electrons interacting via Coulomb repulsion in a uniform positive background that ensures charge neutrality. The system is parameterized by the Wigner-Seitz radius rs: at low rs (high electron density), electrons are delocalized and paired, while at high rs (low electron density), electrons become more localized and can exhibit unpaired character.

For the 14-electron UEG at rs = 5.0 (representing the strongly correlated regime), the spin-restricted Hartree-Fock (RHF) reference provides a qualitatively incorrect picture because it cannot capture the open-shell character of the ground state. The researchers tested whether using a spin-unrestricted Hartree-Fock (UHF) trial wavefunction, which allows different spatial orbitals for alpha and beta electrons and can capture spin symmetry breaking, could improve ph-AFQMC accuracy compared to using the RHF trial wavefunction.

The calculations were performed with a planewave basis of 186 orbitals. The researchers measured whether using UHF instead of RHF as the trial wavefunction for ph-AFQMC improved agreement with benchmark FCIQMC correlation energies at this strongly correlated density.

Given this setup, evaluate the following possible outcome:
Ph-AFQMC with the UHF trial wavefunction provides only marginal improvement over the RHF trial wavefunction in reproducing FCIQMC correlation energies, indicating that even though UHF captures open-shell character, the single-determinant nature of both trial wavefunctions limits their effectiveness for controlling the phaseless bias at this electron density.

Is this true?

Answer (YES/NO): YES